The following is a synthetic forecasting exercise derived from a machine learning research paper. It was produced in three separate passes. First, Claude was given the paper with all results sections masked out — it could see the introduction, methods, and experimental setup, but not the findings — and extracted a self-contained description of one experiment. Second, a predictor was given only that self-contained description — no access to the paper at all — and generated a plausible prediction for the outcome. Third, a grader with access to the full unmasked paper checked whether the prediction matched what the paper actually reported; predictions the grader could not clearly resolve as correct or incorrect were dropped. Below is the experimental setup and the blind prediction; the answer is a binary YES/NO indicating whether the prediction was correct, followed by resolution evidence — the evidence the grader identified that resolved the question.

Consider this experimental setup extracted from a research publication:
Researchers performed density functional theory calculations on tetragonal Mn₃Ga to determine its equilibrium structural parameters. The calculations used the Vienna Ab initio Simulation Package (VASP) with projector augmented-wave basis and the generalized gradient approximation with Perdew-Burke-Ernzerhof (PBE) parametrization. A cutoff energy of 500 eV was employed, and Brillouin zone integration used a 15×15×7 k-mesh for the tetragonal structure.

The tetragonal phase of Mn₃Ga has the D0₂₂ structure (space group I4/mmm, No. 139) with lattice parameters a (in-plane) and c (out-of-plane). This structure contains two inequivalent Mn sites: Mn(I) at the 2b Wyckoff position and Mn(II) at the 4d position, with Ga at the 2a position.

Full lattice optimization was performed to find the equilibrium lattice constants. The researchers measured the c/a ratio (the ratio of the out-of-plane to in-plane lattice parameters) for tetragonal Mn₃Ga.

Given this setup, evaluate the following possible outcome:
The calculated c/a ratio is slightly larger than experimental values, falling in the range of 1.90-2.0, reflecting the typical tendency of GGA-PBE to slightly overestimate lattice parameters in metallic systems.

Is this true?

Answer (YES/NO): NO